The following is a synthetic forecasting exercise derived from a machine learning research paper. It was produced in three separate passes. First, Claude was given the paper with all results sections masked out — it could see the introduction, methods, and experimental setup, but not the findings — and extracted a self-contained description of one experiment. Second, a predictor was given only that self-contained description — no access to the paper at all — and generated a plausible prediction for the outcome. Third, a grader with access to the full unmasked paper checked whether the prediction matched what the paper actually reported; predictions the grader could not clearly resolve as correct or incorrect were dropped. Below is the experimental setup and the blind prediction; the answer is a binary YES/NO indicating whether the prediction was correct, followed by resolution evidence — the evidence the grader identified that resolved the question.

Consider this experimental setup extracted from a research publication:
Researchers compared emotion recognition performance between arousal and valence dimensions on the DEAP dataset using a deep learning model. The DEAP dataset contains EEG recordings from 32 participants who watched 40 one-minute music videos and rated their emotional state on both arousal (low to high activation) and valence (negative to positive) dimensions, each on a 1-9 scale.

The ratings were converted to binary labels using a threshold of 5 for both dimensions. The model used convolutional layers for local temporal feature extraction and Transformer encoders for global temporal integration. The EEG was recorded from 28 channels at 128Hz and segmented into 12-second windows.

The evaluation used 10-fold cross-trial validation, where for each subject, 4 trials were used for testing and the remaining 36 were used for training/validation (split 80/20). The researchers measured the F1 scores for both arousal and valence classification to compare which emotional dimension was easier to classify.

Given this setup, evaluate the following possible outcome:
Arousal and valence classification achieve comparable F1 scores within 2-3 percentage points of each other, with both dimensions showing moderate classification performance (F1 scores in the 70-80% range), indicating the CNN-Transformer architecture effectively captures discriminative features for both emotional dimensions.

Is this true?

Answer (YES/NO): NO